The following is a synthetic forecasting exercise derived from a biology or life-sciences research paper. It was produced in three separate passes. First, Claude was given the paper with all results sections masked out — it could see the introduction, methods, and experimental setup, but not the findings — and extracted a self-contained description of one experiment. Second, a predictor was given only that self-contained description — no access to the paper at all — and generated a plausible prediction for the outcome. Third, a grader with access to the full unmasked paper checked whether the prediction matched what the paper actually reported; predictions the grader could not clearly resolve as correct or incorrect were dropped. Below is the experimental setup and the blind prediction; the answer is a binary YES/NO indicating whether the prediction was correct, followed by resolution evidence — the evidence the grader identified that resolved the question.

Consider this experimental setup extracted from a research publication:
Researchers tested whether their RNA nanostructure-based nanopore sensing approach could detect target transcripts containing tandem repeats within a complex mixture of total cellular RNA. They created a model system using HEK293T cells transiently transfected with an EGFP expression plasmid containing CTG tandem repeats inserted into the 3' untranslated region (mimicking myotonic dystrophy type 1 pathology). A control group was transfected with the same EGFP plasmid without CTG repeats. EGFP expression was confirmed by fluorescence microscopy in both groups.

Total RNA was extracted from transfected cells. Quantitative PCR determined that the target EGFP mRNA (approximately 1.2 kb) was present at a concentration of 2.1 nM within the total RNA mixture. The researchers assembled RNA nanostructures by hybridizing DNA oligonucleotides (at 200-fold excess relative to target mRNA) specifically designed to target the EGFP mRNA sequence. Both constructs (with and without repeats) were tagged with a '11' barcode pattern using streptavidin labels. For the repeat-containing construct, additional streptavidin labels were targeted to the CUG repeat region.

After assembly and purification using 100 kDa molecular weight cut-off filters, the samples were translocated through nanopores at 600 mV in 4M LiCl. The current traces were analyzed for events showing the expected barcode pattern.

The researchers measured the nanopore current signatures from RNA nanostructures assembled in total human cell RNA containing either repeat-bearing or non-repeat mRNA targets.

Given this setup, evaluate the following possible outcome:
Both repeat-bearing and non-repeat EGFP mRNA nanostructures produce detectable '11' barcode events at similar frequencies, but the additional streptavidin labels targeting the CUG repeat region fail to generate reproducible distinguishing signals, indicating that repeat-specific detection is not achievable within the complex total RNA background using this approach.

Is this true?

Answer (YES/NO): NO